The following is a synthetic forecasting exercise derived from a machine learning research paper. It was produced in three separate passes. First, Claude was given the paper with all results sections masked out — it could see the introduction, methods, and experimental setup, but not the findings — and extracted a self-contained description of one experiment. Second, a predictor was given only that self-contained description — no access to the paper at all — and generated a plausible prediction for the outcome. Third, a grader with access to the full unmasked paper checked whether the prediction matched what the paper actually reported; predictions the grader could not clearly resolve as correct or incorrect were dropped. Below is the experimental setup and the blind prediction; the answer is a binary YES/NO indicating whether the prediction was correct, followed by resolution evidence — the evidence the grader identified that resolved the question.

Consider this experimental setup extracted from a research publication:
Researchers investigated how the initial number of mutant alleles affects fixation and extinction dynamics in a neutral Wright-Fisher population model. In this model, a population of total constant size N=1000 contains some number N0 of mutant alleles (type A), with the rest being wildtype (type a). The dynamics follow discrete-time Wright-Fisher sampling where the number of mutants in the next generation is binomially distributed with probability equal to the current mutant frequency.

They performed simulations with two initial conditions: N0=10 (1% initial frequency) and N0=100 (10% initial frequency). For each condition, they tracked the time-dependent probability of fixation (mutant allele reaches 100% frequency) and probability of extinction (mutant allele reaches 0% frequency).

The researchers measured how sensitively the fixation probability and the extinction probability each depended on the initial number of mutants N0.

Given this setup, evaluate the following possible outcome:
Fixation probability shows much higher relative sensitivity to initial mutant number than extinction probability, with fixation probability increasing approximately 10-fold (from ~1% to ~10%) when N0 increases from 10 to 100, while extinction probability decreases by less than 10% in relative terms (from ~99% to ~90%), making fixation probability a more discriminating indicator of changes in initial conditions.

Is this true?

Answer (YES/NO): NO